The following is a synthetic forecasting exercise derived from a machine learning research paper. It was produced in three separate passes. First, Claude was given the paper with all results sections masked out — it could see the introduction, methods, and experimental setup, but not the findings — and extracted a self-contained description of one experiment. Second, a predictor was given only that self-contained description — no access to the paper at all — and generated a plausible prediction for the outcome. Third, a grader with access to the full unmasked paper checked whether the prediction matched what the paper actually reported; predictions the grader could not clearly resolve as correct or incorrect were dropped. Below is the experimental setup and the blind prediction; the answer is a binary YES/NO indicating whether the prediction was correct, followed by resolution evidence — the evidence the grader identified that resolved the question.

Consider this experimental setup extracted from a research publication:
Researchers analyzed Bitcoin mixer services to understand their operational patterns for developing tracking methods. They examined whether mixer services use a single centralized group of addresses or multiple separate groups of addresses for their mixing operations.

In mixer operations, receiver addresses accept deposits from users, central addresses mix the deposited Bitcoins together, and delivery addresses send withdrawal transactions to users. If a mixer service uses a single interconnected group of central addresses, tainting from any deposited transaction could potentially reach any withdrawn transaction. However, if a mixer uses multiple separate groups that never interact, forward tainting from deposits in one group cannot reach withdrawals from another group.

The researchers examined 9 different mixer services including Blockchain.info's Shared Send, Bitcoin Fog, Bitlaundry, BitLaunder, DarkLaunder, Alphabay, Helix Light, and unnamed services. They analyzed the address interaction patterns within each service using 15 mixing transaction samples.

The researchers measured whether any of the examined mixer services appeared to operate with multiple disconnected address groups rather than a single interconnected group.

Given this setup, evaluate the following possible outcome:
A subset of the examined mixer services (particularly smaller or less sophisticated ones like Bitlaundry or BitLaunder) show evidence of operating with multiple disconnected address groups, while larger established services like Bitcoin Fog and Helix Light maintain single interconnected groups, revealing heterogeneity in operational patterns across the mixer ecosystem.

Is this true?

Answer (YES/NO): NO